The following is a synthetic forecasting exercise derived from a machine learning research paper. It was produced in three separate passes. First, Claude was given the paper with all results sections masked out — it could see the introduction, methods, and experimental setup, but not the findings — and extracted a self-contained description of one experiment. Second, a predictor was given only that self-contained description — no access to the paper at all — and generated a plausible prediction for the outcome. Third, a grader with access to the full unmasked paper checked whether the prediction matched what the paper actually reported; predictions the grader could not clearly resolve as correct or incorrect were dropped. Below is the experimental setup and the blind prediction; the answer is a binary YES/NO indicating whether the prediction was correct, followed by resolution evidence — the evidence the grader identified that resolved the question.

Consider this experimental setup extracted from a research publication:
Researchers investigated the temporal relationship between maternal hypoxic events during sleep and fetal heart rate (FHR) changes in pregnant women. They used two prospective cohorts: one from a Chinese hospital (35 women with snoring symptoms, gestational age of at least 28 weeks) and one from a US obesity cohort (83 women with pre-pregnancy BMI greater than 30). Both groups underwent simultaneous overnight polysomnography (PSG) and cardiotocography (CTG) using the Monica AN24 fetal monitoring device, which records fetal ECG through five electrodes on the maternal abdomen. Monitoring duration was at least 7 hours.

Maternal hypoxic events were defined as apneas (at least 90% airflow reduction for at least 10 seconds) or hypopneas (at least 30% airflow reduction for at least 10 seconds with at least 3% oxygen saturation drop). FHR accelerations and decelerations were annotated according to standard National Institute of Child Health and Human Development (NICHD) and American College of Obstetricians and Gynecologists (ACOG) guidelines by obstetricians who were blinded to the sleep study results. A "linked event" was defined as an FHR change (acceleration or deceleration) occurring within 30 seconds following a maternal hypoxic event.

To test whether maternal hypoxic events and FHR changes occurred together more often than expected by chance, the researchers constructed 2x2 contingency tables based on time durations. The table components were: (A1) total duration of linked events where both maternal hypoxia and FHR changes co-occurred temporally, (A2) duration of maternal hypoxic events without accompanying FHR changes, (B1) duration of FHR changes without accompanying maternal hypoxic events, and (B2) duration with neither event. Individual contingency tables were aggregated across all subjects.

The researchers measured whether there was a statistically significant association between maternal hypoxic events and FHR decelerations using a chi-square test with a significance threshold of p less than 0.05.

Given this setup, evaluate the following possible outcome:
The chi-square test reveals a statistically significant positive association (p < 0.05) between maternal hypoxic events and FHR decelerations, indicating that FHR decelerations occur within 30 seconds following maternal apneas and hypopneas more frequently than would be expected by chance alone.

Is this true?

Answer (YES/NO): YES